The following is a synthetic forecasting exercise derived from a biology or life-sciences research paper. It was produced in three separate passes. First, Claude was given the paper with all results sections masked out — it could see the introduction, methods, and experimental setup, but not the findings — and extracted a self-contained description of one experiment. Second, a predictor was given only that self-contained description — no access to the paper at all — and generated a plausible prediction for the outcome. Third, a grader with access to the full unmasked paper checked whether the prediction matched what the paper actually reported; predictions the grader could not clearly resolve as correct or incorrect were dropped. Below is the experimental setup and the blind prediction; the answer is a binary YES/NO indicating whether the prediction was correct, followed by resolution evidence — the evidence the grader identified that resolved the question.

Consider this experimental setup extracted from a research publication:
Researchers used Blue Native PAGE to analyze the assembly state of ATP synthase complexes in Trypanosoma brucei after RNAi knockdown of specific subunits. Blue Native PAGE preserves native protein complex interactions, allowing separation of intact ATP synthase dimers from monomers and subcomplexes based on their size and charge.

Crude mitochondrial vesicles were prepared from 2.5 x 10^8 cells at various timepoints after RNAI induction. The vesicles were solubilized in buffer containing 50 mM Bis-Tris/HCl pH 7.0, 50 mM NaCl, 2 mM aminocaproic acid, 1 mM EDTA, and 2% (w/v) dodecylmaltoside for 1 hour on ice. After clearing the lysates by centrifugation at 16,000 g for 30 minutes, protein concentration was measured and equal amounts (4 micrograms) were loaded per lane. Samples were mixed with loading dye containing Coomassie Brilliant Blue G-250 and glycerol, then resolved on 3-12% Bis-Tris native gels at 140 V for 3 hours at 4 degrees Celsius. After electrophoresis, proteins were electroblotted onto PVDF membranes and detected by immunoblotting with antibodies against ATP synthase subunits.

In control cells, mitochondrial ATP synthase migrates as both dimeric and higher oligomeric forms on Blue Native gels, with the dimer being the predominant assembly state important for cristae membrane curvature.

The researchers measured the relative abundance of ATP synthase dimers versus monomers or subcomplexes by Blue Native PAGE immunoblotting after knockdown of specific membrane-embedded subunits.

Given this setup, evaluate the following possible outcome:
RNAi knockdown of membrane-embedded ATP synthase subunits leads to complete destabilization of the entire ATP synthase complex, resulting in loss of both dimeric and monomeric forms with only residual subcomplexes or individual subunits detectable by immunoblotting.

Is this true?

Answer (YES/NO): YES